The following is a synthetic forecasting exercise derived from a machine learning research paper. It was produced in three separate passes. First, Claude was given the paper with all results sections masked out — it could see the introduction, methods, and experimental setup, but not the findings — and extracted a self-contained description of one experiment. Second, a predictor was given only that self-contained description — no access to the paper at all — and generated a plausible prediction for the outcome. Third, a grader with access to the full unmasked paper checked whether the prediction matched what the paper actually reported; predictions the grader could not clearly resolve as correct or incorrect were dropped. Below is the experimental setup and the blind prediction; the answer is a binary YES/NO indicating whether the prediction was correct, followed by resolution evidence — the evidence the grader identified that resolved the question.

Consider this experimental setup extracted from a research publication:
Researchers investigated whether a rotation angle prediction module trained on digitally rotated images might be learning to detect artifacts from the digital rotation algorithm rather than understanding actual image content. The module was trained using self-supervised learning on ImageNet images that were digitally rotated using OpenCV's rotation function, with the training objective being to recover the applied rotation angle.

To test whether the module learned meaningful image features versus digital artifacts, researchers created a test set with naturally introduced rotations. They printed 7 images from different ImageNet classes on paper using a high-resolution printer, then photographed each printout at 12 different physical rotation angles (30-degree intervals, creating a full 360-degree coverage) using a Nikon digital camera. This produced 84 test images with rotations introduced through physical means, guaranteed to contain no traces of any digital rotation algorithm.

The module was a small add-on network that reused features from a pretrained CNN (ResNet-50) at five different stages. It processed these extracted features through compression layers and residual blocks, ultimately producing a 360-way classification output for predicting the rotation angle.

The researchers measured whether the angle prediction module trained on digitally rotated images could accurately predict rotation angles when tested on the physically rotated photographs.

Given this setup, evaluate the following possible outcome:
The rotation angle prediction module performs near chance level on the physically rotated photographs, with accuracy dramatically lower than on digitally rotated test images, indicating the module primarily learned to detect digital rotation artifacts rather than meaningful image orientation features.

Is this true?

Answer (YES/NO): NO